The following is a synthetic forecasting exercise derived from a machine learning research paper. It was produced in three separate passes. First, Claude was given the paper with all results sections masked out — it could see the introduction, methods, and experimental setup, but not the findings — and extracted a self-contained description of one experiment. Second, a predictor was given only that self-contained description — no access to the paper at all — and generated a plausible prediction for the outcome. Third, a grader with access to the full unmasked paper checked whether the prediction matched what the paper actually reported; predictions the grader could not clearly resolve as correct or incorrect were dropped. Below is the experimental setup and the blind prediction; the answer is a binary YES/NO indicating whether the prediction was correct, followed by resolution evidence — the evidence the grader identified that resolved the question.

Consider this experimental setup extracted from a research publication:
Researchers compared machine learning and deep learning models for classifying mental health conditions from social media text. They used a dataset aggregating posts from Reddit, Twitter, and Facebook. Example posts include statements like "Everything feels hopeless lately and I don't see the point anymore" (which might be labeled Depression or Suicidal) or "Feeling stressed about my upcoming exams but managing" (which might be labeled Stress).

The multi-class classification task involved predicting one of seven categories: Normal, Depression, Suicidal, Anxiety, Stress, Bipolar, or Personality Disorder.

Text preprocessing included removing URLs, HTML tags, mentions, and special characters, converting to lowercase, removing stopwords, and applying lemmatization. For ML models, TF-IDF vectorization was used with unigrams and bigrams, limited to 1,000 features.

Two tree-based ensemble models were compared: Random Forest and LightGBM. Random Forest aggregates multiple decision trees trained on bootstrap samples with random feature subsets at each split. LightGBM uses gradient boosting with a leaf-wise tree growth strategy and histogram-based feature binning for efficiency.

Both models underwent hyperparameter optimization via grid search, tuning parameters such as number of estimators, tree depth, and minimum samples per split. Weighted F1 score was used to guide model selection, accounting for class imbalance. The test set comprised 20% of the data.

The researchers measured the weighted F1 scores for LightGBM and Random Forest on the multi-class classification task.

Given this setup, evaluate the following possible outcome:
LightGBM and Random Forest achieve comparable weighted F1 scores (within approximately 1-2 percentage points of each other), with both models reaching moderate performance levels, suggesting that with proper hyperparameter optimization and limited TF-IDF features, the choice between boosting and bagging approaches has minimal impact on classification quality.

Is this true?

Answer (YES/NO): NO